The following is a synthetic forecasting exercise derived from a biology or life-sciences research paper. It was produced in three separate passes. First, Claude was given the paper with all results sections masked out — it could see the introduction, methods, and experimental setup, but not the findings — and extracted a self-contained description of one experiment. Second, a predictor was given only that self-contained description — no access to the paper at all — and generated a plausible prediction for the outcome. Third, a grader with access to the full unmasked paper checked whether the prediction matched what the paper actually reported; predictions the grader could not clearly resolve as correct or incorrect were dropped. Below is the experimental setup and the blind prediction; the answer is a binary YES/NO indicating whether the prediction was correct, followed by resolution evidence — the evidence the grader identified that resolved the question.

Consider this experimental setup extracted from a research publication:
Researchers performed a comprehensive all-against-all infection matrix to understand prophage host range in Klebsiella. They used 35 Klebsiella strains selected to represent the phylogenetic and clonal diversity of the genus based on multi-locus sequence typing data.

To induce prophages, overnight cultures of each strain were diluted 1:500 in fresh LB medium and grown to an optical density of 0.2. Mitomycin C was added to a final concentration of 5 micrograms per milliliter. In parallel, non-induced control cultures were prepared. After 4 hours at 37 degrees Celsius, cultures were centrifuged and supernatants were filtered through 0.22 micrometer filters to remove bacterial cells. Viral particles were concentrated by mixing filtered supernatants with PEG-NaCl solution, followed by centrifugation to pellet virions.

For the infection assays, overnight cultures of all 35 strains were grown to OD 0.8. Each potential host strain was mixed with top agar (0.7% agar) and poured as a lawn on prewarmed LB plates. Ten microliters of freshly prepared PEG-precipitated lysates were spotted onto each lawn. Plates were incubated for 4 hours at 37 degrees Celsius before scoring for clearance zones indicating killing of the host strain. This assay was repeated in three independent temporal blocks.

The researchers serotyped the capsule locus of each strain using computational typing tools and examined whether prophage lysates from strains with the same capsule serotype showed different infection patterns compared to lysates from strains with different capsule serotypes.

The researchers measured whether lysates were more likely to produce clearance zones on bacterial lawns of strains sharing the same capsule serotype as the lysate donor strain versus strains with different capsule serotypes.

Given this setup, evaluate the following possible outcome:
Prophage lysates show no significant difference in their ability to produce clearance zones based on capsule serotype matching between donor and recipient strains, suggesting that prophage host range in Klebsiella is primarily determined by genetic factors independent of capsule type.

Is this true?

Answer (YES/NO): NO